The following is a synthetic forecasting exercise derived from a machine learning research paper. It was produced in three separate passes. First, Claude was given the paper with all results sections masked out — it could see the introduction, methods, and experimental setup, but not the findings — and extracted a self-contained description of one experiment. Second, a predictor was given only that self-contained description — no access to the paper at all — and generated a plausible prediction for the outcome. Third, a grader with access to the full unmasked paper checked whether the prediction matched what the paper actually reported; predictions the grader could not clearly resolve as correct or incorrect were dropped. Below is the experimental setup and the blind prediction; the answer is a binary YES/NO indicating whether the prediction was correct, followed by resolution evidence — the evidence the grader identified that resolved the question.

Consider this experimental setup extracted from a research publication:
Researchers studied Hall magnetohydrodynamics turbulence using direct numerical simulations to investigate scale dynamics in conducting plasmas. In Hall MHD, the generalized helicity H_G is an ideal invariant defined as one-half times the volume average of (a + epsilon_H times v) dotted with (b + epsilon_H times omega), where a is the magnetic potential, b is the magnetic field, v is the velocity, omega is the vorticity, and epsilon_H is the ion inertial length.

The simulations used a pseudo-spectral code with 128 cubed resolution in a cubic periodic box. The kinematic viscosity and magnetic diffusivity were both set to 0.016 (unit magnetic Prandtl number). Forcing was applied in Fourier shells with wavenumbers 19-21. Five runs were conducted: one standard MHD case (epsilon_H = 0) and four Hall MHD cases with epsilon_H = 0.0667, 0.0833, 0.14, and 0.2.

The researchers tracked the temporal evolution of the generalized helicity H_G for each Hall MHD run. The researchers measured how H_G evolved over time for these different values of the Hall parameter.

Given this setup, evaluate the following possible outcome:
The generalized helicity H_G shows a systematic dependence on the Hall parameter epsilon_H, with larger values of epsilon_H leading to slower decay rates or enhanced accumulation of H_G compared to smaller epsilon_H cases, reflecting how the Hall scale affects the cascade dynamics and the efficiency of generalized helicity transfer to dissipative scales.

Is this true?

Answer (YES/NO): NO